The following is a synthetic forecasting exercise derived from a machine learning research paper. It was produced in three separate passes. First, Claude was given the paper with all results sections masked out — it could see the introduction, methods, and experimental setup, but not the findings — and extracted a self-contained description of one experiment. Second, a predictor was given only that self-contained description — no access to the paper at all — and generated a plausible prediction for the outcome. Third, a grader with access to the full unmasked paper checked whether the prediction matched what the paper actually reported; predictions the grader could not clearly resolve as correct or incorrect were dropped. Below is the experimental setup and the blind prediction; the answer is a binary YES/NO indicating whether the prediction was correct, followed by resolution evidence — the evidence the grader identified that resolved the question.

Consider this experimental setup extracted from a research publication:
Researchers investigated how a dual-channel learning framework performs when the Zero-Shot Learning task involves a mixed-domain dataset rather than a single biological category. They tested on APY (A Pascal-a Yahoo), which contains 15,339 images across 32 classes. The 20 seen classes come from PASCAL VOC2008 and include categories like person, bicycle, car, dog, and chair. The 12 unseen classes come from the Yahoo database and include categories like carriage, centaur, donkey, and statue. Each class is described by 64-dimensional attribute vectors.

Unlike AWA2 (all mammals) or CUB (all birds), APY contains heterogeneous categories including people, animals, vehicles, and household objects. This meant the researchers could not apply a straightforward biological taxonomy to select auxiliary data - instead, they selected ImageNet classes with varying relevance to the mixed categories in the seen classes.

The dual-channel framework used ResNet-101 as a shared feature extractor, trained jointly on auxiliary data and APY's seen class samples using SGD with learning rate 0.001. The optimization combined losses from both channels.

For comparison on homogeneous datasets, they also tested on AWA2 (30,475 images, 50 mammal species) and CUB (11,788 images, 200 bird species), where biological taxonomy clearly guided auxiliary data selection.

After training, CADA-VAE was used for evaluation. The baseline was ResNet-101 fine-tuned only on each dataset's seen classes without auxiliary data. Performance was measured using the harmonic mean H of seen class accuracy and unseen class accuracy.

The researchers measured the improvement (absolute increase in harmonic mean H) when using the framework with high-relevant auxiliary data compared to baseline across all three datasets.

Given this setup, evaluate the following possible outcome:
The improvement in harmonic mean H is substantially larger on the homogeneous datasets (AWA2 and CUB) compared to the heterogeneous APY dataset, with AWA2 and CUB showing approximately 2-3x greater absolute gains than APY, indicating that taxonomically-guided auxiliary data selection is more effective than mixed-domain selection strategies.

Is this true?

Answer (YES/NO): NO